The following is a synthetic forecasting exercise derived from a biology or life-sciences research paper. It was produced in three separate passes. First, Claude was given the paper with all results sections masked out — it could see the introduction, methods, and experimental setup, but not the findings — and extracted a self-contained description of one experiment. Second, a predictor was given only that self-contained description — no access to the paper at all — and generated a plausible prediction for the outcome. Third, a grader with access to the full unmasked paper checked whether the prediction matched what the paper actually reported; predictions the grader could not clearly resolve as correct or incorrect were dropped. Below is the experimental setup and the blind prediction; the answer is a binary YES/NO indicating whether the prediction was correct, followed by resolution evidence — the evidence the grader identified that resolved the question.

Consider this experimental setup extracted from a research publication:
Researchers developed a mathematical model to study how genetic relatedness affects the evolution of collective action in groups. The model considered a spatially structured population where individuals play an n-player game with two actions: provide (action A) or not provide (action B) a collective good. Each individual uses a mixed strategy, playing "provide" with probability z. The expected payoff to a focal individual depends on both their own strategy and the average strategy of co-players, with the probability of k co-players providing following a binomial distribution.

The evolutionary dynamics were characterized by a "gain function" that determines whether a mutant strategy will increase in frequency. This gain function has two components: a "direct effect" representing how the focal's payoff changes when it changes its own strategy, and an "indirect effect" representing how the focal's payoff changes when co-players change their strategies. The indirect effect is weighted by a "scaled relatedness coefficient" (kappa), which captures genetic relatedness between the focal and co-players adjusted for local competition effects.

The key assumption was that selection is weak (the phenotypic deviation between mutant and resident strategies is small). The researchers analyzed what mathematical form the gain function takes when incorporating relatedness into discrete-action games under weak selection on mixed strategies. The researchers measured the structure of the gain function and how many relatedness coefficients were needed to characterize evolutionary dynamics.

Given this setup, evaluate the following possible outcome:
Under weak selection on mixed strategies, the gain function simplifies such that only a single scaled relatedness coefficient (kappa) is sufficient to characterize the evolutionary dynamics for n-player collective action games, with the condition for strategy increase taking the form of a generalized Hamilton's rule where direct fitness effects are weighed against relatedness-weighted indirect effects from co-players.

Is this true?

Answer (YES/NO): YES